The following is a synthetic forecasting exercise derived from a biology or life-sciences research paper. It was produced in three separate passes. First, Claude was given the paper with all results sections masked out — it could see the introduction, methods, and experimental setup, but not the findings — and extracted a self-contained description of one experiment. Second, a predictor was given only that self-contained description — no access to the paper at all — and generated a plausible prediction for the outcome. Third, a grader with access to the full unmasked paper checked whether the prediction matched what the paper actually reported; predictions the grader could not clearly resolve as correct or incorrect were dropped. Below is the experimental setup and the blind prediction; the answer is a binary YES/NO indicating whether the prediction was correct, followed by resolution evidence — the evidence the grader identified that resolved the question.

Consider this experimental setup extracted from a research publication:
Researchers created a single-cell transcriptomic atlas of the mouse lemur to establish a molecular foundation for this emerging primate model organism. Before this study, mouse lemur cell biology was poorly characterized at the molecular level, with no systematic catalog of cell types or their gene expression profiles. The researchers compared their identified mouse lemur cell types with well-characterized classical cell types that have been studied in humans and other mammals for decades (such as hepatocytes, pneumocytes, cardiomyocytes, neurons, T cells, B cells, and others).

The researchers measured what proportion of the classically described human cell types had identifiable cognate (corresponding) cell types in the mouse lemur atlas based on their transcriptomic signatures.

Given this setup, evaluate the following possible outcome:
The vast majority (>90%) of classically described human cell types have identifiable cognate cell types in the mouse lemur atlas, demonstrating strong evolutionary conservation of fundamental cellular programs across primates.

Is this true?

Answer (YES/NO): YES